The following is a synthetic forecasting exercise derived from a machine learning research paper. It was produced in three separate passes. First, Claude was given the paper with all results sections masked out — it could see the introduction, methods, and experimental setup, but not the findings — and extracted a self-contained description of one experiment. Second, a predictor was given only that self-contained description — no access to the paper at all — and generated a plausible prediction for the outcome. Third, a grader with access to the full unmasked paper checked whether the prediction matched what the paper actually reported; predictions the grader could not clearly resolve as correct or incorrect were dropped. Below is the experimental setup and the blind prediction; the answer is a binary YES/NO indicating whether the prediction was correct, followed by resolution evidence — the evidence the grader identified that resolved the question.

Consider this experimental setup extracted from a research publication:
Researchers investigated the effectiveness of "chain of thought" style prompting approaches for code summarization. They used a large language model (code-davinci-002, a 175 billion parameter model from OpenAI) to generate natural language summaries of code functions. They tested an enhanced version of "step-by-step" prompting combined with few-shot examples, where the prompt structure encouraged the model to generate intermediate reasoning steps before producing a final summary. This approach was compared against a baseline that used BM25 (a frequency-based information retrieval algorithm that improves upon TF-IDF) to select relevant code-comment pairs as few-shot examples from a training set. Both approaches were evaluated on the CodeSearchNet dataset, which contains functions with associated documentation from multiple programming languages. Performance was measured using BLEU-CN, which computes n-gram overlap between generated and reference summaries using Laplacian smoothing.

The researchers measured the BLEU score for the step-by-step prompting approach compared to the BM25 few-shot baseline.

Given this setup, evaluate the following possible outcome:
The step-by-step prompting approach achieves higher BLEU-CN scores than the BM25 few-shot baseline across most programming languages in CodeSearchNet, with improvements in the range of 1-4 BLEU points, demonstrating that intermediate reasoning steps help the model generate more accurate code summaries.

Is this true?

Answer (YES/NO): NO